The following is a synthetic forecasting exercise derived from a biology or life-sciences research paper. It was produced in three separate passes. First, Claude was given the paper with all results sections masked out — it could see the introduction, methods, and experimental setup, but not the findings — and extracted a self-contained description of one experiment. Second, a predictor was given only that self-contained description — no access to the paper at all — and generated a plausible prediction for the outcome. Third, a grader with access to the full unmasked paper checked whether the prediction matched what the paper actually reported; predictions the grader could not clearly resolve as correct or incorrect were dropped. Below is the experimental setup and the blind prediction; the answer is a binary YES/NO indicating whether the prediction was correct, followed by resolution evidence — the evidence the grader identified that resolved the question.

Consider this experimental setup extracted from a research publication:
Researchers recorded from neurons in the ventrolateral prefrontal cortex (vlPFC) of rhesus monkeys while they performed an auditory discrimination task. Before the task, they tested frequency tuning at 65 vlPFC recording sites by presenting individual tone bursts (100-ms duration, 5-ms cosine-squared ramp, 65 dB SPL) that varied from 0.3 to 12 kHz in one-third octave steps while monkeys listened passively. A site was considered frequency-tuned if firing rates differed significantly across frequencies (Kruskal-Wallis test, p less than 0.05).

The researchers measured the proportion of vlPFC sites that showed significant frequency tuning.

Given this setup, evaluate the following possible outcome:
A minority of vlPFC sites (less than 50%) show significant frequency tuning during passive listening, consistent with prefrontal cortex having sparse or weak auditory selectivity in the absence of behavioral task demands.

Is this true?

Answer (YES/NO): YES